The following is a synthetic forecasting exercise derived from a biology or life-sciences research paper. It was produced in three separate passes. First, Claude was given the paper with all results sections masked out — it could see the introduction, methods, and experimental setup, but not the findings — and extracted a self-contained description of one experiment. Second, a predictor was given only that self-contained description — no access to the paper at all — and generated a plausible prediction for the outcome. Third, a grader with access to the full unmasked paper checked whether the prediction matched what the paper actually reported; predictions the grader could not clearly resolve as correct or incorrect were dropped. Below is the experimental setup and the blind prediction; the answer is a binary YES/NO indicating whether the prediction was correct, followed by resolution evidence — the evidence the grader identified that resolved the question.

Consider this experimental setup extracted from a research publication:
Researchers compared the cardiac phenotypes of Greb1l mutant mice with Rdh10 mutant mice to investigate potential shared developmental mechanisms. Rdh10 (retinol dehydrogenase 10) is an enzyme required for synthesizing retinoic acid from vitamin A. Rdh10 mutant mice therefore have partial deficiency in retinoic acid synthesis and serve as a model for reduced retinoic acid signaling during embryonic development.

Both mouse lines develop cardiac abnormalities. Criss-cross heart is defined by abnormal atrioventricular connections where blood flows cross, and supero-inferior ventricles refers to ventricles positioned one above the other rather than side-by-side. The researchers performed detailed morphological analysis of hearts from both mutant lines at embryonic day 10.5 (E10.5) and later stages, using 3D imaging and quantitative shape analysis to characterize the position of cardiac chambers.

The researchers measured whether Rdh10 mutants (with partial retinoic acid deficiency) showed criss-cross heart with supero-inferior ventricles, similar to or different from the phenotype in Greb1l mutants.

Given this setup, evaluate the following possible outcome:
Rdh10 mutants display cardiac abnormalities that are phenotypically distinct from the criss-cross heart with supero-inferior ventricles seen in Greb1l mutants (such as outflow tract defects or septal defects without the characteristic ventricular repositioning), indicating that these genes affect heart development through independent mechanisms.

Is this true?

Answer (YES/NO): NO